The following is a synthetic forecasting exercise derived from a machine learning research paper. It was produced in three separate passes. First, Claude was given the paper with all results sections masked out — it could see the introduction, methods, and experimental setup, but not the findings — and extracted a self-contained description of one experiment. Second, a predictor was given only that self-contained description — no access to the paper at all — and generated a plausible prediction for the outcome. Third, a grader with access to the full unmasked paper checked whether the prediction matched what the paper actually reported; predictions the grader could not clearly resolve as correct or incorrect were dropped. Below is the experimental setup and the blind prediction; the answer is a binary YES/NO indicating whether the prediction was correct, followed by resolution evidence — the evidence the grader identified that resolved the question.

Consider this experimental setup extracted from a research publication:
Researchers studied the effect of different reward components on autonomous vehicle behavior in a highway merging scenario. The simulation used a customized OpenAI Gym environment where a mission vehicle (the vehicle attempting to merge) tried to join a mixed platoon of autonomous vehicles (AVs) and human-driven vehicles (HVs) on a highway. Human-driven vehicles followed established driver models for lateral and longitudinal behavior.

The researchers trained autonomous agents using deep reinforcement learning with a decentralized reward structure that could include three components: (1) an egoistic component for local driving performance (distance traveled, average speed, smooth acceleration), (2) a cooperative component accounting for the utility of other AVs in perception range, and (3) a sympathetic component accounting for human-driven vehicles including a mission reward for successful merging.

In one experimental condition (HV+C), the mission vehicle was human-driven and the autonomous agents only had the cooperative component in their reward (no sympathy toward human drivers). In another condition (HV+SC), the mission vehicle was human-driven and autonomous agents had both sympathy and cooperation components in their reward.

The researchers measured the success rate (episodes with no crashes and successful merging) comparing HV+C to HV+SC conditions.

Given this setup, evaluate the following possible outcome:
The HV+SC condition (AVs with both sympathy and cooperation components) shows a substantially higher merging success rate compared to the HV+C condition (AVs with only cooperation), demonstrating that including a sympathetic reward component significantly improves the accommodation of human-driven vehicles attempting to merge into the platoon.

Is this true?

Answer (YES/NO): YES